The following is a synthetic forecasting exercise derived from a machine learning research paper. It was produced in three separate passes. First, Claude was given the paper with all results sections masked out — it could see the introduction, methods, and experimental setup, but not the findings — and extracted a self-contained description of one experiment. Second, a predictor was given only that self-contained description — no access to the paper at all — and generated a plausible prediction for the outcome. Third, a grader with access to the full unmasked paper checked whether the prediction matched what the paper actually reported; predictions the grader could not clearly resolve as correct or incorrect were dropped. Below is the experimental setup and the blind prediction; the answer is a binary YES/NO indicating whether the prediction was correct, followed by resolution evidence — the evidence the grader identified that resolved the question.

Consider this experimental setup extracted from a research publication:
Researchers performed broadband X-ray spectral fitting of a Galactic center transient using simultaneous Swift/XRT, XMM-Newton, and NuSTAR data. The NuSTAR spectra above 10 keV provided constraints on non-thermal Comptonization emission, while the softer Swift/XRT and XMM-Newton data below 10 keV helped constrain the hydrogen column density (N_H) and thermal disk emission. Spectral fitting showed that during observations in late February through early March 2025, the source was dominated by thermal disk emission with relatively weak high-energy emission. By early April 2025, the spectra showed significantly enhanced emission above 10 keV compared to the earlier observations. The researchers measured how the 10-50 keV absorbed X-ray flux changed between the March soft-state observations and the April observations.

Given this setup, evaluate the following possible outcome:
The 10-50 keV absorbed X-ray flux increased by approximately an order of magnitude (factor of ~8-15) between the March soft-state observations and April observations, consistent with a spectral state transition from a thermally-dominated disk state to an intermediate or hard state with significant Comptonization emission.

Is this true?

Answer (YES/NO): NO